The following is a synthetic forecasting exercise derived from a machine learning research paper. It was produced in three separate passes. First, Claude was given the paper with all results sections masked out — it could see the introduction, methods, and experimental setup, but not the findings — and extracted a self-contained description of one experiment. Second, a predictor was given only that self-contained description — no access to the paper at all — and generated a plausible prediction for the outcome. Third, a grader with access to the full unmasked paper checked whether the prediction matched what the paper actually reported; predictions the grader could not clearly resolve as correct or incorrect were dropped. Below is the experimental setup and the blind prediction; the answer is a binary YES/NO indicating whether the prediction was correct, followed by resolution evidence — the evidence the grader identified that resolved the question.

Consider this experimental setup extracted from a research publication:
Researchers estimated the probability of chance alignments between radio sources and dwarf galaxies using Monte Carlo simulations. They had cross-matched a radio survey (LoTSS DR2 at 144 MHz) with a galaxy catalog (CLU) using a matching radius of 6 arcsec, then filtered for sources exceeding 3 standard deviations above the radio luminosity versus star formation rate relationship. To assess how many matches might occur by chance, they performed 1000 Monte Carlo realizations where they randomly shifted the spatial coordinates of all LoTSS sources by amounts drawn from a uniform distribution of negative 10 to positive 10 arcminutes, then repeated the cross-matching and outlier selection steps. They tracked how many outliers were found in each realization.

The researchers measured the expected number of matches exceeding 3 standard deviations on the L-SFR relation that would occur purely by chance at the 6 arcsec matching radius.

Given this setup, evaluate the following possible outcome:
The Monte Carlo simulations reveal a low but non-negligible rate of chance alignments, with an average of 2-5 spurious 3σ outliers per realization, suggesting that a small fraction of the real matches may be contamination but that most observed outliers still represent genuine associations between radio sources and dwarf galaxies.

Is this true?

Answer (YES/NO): NO